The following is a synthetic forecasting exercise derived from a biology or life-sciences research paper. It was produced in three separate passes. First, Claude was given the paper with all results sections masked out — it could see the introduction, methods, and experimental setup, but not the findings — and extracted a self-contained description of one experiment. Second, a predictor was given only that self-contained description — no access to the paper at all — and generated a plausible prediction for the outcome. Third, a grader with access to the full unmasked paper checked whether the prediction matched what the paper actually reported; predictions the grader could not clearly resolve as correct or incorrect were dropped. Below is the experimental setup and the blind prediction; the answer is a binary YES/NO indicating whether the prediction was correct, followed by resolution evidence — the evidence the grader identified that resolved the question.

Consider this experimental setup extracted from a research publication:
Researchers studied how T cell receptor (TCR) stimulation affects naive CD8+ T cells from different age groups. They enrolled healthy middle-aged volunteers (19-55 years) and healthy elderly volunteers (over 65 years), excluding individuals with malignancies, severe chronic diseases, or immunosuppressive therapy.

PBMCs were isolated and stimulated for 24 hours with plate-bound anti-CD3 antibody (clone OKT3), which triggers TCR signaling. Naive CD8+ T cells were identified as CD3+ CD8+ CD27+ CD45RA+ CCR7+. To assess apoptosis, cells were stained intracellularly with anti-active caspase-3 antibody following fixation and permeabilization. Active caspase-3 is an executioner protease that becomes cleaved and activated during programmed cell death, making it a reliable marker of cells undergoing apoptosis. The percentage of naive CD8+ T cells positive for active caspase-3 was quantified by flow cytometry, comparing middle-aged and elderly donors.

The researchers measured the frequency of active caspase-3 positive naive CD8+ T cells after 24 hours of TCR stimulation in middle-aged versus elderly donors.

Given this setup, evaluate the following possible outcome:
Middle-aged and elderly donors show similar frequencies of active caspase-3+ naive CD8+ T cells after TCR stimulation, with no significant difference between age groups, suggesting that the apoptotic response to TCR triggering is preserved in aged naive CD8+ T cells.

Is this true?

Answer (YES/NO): NO